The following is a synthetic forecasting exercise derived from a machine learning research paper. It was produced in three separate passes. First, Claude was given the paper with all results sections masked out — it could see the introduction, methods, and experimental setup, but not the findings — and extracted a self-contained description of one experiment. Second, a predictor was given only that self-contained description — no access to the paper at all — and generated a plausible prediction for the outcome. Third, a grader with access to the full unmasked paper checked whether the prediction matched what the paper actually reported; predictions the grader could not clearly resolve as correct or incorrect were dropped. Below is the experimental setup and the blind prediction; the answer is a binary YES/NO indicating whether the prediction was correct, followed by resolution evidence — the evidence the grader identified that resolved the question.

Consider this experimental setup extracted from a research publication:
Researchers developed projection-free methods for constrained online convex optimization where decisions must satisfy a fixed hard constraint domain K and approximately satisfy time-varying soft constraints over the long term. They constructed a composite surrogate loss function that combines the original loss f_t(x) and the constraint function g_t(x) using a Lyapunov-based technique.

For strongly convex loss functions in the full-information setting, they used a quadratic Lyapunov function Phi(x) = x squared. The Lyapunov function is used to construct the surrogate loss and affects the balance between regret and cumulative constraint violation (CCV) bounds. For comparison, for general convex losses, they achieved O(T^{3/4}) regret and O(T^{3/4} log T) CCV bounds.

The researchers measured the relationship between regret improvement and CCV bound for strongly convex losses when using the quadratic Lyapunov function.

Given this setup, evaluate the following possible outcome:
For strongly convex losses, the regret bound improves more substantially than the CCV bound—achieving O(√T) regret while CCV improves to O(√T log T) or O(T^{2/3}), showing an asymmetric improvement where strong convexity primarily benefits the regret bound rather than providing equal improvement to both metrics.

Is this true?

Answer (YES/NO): NO